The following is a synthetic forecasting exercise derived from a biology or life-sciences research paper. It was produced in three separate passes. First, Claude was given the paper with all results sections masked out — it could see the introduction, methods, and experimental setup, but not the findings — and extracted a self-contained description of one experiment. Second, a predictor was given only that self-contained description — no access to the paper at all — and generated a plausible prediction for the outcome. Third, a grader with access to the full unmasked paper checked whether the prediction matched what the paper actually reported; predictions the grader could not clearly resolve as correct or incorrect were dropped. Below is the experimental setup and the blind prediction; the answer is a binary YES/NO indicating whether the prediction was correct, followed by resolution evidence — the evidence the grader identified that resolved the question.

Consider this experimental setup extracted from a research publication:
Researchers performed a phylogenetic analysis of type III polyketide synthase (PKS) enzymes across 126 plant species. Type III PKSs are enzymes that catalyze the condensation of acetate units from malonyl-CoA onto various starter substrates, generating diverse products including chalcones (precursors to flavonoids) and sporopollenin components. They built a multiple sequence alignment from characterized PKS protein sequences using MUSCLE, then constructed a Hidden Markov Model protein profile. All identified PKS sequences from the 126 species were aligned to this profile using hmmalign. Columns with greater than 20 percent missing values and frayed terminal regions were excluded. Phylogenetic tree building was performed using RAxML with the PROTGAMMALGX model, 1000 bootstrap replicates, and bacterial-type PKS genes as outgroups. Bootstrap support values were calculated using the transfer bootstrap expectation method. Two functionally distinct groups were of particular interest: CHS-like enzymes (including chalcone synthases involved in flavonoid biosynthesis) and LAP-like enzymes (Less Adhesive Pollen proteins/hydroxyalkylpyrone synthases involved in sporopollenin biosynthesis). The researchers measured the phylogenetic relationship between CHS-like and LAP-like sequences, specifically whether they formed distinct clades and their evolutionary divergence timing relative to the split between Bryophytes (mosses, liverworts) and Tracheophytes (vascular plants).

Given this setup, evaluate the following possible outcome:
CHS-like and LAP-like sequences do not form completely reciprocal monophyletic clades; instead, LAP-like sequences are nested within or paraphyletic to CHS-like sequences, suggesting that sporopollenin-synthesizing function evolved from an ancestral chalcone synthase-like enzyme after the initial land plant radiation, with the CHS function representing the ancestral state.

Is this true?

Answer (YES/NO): NO